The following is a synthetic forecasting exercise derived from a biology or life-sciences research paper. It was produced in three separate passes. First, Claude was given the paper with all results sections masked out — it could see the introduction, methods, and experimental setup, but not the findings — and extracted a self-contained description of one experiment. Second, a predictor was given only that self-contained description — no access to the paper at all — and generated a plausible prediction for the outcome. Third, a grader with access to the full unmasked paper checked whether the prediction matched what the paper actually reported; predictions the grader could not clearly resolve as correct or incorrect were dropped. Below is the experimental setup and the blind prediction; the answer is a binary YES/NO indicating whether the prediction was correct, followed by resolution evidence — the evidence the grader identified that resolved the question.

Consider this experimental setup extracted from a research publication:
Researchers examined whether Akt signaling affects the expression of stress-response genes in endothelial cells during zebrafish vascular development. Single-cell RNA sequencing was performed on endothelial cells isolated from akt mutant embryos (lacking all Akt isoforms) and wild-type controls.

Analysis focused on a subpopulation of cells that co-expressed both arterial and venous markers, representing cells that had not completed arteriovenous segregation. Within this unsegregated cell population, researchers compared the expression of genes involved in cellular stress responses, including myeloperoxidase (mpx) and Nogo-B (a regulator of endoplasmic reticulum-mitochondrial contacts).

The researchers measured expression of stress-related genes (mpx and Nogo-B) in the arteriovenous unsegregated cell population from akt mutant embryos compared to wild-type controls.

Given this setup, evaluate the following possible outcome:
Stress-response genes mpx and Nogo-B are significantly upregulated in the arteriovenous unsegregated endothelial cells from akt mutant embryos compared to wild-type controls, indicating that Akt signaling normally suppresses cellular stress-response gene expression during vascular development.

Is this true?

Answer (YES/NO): NO